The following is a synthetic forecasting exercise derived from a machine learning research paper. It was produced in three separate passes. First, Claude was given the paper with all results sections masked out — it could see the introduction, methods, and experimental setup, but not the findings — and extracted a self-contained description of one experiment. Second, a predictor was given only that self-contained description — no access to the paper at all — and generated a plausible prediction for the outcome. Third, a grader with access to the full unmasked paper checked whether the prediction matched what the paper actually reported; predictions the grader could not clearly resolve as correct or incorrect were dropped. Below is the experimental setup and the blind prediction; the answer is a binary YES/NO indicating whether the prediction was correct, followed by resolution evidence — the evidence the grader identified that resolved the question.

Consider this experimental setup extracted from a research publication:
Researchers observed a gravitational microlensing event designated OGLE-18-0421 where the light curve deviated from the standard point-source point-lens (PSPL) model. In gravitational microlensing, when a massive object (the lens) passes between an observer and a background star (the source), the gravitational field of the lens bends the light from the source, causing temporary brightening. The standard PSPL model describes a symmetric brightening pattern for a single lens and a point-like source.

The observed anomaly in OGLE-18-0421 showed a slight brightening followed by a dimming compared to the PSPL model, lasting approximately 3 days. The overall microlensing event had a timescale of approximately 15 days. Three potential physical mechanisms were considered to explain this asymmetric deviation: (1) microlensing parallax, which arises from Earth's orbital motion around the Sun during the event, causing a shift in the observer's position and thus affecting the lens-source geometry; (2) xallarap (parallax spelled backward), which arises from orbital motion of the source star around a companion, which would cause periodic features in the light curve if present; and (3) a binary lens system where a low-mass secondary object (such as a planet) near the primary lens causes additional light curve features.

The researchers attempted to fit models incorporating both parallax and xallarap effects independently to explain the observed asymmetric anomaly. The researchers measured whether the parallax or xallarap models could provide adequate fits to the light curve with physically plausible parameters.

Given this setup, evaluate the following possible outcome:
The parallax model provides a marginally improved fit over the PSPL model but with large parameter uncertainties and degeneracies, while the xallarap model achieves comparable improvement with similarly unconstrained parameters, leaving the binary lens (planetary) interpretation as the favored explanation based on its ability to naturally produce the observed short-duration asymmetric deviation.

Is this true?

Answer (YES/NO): NO